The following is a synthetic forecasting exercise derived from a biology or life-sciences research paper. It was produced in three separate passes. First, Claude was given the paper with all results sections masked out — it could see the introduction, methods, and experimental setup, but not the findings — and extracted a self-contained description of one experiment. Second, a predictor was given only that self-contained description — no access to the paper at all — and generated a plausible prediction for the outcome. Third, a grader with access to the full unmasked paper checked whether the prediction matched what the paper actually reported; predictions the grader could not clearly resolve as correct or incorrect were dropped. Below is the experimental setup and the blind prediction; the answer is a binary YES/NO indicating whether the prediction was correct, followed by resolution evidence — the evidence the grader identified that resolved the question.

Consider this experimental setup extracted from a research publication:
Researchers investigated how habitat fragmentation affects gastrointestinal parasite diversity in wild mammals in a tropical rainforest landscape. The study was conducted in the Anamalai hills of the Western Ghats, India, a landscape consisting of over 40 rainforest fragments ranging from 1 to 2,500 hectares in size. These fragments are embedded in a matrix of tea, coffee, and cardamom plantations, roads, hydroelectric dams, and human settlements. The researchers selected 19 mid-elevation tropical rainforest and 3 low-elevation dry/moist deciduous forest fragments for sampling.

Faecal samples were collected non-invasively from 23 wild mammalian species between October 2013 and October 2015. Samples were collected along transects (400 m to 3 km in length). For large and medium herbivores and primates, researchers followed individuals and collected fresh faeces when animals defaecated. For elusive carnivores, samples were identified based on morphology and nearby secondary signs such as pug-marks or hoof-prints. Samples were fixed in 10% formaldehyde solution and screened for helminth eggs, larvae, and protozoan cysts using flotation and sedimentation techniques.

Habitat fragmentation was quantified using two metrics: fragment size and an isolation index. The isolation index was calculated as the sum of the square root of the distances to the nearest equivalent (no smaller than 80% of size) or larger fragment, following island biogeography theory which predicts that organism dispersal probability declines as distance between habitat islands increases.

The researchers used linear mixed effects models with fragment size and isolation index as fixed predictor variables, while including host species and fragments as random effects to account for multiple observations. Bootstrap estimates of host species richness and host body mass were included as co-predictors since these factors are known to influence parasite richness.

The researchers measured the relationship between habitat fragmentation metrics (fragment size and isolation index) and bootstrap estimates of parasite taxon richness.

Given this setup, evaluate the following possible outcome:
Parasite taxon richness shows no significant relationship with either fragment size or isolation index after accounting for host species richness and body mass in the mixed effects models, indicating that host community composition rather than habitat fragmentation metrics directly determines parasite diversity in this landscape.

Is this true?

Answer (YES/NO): NO